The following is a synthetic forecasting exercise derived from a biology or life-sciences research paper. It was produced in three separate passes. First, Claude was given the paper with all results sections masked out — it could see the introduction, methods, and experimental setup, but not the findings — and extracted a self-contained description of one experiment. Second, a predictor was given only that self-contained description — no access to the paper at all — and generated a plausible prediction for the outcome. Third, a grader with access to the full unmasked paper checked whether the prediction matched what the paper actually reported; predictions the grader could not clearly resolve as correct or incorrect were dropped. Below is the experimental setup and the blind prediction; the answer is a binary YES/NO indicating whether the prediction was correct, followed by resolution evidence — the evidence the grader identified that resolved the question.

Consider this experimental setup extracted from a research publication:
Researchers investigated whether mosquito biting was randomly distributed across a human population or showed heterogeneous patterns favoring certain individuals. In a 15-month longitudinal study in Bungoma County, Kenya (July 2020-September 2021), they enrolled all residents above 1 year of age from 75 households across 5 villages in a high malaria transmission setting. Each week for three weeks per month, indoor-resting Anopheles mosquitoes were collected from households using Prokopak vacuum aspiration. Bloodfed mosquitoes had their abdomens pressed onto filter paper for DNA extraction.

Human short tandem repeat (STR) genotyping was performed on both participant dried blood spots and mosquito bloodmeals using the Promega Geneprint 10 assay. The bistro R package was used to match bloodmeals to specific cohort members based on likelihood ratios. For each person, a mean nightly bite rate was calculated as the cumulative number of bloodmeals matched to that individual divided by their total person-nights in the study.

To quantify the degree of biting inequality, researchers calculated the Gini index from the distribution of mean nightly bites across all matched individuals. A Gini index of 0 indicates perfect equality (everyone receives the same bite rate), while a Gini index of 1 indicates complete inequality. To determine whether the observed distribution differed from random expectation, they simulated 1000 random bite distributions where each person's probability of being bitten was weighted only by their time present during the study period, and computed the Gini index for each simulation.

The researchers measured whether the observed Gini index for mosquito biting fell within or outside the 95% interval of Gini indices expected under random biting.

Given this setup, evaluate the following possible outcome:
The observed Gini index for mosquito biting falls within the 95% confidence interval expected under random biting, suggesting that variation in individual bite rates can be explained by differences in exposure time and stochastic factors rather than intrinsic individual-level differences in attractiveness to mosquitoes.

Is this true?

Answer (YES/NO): NO